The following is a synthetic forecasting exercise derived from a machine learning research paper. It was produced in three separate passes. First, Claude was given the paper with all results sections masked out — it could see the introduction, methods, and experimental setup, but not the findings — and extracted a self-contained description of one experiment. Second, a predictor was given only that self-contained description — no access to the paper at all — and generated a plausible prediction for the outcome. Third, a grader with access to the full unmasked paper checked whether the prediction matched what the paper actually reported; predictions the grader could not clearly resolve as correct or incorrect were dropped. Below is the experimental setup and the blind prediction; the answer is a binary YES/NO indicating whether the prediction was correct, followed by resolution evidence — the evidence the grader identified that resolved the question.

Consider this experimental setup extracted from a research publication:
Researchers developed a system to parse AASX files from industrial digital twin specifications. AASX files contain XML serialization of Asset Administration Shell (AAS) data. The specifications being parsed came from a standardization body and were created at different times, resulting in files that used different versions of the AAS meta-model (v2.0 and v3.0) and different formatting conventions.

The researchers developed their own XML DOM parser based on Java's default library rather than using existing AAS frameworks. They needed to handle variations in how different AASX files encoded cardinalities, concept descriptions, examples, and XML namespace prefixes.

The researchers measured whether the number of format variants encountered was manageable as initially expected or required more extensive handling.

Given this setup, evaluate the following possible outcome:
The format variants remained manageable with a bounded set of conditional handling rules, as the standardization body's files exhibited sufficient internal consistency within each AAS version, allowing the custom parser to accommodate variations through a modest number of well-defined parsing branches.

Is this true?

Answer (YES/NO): NO